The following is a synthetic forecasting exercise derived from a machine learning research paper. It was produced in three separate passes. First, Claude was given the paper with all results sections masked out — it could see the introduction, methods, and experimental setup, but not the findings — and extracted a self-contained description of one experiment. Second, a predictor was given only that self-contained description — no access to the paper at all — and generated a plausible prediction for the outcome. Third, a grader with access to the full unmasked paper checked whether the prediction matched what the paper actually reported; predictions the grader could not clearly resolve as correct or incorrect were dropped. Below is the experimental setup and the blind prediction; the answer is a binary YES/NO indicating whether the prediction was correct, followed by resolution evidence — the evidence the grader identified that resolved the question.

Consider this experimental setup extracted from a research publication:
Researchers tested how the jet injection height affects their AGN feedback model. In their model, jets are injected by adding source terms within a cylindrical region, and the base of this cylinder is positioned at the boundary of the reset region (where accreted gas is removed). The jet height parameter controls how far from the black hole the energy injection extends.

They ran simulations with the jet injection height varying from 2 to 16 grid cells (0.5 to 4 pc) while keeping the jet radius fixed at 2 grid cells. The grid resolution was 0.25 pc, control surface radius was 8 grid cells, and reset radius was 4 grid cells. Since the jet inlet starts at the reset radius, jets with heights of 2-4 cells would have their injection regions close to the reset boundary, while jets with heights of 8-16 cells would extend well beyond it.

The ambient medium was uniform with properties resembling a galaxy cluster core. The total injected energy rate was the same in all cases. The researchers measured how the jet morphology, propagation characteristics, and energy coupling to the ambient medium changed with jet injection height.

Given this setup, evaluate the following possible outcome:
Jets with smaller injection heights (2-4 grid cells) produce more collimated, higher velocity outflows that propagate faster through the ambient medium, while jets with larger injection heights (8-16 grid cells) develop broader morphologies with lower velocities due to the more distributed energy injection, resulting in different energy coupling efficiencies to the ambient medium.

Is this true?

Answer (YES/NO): NO